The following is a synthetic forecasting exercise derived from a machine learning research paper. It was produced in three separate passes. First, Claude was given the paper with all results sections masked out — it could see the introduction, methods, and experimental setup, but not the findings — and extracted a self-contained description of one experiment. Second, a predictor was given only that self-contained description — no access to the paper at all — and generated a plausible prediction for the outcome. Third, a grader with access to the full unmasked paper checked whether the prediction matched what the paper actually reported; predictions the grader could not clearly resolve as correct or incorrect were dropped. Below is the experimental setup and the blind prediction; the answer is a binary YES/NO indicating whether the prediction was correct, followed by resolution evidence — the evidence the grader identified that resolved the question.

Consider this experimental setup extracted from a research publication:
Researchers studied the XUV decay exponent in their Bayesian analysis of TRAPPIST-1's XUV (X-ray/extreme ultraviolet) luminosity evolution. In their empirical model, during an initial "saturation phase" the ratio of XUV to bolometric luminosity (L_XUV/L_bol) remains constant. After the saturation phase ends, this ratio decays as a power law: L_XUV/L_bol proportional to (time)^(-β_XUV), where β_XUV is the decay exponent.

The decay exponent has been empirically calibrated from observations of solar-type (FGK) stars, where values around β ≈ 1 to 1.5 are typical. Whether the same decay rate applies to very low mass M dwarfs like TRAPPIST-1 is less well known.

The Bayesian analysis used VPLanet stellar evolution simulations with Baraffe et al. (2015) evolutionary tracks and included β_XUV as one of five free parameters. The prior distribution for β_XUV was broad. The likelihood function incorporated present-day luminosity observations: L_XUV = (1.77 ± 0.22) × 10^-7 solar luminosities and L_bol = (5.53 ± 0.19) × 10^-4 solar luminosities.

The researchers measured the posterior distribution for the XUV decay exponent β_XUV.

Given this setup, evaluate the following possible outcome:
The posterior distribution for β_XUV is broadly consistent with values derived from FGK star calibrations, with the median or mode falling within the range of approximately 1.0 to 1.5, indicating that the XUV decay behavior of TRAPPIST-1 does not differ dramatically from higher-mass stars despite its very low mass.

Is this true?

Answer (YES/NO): YES